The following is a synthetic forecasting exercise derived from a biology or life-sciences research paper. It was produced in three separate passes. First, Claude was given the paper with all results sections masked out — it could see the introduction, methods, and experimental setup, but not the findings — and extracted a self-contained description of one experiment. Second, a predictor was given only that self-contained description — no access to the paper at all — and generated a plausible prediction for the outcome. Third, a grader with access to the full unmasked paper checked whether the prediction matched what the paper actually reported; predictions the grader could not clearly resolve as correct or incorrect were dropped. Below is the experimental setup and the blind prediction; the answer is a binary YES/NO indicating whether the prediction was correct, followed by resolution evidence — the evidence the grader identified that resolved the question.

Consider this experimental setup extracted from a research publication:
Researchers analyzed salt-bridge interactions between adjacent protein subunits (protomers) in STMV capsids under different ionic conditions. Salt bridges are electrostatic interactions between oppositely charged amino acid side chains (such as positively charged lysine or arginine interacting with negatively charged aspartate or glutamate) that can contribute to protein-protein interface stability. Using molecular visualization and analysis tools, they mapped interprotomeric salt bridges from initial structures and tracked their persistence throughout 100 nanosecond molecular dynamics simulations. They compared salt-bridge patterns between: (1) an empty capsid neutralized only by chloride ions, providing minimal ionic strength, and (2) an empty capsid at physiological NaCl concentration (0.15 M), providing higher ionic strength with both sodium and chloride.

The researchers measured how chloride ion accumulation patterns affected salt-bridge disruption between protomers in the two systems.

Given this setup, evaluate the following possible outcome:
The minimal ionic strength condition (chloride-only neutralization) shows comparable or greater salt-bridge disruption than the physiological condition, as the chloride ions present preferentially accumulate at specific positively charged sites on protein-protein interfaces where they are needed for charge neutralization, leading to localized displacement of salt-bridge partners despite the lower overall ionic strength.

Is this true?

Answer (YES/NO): YES